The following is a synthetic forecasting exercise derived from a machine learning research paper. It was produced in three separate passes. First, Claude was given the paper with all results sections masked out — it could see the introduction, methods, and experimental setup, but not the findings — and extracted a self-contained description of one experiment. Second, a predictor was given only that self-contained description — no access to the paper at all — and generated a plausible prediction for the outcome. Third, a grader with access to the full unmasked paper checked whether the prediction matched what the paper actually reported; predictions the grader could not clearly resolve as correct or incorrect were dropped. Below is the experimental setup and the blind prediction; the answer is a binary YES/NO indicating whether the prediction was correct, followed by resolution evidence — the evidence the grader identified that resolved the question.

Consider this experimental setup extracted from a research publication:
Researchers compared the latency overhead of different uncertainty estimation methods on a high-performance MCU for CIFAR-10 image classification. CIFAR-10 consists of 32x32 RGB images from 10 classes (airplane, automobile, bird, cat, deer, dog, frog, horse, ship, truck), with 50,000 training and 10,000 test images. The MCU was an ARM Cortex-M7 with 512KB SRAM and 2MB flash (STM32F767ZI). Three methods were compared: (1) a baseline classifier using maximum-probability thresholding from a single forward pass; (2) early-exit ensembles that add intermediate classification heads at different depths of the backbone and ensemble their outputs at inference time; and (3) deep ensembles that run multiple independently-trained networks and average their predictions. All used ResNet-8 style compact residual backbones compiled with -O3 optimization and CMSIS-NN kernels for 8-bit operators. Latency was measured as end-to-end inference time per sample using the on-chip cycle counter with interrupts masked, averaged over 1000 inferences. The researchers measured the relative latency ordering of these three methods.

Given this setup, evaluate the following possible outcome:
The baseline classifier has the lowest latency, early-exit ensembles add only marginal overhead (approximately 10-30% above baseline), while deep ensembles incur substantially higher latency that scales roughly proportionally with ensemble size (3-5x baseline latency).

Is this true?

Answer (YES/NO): NO